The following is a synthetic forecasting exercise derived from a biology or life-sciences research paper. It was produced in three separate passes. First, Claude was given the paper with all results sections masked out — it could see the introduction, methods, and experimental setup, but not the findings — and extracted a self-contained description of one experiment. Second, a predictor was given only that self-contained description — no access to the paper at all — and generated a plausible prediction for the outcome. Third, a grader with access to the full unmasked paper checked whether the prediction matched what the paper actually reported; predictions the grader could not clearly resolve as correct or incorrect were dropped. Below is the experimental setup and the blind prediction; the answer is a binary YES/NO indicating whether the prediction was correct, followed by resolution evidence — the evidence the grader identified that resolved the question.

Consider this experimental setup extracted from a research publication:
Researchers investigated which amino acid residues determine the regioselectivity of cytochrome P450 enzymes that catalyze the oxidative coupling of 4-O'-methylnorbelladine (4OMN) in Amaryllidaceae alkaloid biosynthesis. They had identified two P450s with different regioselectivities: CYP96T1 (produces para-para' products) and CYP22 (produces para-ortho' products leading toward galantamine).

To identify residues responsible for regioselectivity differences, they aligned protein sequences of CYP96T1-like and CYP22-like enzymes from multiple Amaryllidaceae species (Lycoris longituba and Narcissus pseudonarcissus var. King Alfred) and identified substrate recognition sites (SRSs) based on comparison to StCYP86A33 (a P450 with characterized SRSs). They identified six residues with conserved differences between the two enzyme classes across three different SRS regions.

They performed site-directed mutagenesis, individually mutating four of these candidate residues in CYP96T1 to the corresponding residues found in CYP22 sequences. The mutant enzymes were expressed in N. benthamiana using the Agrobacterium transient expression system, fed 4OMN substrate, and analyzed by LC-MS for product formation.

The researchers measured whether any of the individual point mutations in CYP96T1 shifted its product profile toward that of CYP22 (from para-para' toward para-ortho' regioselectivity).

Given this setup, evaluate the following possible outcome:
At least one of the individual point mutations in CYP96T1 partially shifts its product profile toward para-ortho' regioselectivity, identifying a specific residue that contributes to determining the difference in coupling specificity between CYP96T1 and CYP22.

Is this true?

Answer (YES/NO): YES